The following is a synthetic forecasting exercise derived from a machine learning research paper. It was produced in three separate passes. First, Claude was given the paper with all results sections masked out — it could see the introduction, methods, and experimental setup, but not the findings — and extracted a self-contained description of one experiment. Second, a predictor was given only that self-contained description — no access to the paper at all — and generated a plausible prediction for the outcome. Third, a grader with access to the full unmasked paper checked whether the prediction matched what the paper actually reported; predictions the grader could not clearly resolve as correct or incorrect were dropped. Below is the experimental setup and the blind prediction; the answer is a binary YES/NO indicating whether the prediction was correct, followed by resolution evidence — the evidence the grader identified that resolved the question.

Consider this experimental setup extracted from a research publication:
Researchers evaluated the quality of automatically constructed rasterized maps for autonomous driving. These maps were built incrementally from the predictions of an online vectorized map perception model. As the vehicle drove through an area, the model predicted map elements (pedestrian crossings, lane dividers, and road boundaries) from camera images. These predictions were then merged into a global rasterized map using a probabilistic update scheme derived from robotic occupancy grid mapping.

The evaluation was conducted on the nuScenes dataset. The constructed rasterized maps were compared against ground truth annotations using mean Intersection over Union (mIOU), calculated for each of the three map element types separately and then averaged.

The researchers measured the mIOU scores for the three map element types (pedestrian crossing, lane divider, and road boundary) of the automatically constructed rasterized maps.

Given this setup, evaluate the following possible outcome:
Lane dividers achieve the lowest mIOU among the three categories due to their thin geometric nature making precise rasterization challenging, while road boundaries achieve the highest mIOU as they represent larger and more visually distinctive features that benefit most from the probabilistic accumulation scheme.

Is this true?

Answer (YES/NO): NO